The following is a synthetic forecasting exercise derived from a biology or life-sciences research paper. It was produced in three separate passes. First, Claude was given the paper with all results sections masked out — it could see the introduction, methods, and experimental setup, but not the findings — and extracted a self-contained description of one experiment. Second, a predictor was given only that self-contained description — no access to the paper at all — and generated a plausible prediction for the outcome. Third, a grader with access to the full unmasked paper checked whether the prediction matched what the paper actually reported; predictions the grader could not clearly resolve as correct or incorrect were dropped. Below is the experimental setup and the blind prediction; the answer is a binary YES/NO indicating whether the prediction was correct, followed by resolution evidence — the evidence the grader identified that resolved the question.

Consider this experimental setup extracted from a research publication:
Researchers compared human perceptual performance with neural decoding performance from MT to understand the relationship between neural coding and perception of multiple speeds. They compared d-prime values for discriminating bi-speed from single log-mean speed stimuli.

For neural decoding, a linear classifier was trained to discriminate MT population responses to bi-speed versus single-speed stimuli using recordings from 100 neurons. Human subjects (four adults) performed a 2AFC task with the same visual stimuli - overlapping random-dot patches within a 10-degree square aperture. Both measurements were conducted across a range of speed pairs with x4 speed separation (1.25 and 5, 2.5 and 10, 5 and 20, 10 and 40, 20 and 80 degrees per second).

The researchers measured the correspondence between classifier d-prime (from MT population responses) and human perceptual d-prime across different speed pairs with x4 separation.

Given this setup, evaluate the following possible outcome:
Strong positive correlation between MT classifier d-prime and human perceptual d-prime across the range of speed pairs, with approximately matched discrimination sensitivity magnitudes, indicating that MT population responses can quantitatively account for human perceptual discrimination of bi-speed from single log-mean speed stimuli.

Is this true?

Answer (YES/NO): NO